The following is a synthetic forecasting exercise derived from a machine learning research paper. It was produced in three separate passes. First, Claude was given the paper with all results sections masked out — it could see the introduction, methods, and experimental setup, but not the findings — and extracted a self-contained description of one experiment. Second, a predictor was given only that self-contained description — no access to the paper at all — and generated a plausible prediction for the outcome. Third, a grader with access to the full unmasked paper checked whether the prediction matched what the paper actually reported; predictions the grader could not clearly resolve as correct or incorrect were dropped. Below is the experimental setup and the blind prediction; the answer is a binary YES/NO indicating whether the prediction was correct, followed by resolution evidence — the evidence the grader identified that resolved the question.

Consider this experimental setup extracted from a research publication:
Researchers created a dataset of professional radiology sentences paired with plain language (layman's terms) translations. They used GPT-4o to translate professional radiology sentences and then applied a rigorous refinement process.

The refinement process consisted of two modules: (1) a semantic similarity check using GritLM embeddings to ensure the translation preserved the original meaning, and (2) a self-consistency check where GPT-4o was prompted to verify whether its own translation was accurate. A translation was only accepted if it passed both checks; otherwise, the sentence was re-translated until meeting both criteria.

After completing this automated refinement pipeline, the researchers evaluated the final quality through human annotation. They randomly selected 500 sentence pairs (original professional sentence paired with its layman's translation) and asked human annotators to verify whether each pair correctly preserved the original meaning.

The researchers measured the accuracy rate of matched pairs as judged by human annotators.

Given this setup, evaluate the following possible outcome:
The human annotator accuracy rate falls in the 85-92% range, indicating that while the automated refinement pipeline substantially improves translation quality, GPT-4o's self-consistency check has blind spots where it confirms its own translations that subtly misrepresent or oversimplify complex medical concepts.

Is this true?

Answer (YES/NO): NO